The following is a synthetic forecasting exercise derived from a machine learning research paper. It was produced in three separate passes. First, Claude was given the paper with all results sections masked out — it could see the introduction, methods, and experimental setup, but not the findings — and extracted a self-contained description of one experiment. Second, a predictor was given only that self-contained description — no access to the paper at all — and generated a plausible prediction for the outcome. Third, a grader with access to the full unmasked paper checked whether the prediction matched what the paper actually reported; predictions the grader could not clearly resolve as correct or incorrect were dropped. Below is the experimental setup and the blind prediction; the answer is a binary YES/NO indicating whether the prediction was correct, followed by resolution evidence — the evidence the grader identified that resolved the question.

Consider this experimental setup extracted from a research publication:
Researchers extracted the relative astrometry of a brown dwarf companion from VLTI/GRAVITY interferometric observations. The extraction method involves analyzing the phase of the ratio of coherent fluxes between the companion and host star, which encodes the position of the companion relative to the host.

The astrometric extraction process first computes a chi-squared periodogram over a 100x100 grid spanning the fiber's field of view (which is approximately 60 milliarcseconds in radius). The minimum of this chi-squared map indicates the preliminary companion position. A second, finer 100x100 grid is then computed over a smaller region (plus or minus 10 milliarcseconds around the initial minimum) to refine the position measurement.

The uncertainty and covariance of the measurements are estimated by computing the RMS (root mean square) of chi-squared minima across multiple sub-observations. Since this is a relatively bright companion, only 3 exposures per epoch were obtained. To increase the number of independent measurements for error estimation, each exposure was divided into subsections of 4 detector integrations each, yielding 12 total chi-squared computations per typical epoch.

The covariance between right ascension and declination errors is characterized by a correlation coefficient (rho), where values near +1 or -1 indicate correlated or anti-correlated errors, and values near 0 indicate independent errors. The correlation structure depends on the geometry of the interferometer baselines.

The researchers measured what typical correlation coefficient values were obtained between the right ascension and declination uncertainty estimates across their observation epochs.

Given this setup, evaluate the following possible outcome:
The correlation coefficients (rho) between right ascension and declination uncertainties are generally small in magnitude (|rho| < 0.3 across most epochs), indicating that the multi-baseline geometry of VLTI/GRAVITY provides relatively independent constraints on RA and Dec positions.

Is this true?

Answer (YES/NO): NO